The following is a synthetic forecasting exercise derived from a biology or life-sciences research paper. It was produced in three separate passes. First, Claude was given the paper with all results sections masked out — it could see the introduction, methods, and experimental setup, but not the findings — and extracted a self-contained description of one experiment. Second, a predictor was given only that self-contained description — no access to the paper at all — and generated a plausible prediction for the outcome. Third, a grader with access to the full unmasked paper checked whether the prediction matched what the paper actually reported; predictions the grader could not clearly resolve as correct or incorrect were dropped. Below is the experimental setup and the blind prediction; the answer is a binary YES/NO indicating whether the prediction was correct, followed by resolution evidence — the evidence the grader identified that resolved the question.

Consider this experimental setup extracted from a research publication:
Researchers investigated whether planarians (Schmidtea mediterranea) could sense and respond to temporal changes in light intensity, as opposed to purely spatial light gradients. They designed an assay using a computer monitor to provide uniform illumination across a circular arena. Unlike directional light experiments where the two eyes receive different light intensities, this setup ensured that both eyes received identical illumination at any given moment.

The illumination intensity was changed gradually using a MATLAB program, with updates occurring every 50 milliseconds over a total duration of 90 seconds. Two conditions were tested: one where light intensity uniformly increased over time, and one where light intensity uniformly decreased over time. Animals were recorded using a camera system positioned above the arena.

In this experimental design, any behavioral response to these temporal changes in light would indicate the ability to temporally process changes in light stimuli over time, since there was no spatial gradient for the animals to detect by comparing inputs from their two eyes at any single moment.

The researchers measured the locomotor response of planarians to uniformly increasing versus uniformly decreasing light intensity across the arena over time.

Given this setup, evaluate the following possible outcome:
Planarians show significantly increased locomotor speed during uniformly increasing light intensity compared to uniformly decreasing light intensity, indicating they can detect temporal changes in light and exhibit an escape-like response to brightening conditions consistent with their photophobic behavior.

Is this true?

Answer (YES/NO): YES